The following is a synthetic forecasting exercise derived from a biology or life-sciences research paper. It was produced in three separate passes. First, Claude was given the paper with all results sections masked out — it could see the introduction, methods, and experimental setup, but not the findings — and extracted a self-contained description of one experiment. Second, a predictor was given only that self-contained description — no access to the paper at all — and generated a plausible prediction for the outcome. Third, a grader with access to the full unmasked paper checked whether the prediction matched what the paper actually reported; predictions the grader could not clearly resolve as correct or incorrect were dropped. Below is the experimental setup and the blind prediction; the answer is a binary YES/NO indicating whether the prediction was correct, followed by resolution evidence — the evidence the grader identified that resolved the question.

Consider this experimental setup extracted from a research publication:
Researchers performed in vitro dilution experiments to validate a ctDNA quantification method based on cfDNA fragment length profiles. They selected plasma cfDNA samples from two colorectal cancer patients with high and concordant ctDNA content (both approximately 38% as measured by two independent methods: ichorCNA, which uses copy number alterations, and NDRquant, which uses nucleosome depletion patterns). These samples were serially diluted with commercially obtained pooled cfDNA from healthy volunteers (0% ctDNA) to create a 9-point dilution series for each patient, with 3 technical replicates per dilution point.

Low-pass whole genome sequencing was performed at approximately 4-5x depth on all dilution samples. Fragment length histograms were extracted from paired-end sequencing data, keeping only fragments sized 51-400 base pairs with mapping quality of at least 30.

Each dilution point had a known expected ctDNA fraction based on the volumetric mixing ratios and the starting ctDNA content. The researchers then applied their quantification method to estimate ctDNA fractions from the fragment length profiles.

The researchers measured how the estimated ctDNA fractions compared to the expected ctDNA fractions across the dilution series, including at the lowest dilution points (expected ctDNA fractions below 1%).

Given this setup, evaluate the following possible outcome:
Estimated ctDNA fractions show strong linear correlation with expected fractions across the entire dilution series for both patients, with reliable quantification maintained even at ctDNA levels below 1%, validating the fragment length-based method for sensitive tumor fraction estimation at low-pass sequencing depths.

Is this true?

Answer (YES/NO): NO